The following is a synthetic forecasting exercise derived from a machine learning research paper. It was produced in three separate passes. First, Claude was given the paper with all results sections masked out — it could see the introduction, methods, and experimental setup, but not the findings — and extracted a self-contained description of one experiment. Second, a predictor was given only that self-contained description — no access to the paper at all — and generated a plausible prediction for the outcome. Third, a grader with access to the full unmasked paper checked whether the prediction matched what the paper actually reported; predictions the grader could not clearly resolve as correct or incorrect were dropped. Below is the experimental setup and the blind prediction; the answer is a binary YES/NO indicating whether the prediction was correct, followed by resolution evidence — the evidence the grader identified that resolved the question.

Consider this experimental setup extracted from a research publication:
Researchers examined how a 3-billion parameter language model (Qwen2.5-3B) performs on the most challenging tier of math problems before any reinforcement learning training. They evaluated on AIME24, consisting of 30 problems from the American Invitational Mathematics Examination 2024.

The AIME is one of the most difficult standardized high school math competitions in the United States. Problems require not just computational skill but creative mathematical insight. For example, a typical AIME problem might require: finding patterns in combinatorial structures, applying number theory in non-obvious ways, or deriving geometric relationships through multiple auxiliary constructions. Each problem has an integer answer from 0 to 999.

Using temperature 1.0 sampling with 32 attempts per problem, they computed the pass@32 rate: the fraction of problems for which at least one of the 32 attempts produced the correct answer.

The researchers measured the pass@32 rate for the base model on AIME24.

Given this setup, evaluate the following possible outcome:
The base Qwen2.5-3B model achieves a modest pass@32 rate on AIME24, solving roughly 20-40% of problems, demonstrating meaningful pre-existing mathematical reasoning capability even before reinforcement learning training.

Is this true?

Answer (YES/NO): NO